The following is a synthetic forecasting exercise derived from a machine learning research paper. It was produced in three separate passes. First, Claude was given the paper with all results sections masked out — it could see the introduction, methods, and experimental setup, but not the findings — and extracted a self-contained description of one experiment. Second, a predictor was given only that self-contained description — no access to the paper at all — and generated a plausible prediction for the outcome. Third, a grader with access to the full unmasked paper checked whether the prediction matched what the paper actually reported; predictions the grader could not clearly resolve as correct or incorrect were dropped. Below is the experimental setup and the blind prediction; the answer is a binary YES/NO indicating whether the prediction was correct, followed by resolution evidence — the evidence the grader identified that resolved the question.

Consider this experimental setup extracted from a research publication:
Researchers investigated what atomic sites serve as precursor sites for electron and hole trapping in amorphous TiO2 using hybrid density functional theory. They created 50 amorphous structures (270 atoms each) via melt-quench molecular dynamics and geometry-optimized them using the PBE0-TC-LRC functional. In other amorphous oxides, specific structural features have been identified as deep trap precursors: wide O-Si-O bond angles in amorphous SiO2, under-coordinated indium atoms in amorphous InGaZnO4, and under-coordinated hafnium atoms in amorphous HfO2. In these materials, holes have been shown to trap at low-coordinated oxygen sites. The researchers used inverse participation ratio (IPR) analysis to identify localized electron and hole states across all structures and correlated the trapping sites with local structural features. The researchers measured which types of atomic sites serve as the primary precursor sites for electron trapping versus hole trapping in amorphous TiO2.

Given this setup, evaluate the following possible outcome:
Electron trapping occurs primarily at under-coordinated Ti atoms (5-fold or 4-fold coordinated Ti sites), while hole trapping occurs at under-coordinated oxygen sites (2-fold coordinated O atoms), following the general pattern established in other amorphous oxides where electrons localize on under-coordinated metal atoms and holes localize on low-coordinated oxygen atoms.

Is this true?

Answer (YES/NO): NO